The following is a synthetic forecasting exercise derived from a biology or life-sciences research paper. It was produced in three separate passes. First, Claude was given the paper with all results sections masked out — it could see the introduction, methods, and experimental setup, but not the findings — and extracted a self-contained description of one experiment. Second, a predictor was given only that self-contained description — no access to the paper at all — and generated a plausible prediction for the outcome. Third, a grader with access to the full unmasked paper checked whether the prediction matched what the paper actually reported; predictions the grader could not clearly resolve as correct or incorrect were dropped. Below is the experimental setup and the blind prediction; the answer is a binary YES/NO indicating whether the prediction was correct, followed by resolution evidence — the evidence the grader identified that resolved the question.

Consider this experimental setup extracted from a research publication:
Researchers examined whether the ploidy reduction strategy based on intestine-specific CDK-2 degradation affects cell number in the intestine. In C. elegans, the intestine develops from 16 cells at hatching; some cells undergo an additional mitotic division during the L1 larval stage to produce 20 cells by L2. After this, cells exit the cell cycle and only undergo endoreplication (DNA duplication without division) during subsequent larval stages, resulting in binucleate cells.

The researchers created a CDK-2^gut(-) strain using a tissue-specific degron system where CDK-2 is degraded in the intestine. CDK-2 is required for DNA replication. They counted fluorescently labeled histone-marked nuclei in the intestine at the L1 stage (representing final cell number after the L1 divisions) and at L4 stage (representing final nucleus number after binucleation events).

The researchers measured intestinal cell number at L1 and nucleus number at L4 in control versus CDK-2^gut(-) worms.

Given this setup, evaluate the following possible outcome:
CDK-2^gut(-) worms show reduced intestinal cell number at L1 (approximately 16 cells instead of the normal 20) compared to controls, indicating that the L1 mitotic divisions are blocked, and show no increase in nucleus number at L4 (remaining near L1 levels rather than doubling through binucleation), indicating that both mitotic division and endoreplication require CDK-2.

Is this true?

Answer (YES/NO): NO